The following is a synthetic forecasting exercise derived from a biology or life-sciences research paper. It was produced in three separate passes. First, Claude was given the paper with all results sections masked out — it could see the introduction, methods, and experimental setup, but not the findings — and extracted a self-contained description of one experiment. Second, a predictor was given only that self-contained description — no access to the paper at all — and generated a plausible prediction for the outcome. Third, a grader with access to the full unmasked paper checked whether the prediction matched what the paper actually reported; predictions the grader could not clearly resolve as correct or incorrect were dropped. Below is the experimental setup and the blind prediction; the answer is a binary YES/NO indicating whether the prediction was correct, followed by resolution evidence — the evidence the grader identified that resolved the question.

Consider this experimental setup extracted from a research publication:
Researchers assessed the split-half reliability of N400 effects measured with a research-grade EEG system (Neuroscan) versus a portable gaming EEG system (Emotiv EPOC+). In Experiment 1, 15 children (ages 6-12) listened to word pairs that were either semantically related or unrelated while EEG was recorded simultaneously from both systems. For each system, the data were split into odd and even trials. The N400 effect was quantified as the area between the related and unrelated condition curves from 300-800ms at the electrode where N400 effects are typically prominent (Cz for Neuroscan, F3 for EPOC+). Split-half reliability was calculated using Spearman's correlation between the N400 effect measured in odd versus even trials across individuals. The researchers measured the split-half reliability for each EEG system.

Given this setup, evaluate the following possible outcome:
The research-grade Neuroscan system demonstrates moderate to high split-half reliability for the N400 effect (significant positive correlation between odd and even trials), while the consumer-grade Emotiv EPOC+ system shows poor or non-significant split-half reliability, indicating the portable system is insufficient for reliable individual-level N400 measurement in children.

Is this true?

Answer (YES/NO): YES